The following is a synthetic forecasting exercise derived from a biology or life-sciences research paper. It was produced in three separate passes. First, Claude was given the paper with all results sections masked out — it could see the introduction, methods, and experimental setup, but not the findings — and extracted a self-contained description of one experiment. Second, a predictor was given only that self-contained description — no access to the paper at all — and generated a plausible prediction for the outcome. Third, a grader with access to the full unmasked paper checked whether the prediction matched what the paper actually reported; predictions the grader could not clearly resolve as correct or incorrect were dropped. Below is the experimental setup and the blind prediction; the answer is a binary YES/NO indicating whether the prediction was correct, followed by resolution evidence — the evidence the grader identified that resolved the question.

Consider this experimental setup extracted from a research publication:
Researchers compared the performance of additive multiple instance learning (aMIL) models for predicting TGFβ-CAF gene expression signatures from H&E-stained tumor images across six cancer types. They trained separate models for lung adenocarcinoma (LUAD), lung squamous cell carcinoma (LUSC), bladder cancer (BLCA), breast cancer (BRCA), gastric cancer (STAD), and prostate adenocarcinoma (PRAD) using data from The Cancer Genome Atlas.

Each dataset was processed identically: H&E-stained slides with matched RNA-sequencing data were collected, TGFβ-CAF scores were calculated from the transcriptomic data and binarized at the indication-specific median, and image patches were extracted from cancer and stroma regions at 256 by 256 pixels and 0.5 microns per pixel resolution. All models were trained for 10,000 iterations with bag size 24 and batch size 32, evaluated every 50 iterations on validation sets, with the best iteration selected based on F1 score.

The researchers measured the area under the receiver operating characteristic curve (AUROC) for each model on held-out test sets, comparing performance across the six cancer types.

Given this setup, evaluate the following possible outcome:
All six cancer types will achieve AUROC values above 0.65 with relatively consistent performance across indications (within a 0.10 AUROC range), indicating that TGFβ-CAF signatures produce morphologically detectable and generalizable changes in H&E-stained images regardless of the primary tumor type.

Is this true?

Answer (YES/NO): NO